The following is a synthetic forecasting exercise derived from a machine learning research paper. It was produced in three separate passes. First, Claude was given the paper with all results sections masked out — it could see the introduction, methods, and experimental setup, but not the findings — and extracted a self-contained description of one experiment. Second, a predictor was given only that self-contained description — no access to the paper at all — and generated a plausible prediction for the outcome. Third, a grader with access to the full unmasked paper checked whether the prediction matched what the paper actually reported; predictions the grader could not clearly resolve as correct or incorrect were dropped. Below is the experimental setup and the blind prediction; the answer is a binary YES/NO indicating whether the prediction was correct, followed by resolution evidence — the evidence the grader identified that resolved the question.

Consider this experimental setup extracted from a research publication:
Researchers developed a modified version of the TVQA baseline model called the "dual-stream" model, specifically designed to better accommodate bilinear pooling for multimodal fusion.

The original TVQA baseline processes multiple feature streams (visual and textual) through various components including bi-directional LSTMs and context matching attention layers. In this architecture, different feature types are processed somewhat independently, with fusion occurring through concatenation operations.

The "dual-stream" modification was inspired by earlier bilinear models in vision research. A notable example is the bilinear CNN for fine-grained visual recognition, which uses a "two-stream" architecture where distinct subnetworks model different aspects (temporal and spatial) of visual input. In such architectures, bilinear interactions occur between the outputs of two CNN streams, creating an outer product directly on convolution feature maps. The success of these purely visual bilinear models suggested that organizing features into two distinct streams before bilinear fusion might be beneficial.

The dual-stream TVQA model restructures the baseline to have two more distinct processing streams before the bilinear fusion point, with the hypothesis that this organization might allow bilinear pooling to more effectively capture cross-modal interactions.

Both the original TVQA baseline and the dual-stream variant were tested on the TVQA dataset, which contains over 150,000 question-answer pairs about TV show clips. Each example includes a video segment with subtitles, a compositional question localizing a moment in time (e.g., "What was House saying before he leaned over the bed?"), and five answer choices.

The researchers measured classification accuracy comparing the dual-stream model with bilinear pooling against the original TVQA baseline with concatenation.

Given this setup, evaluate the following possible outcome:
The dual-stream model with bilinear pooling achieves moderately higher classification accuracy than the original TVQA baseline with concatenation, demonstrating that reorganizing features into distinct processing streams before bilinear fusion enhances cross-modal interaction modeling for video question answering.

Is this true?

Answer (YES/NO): NO